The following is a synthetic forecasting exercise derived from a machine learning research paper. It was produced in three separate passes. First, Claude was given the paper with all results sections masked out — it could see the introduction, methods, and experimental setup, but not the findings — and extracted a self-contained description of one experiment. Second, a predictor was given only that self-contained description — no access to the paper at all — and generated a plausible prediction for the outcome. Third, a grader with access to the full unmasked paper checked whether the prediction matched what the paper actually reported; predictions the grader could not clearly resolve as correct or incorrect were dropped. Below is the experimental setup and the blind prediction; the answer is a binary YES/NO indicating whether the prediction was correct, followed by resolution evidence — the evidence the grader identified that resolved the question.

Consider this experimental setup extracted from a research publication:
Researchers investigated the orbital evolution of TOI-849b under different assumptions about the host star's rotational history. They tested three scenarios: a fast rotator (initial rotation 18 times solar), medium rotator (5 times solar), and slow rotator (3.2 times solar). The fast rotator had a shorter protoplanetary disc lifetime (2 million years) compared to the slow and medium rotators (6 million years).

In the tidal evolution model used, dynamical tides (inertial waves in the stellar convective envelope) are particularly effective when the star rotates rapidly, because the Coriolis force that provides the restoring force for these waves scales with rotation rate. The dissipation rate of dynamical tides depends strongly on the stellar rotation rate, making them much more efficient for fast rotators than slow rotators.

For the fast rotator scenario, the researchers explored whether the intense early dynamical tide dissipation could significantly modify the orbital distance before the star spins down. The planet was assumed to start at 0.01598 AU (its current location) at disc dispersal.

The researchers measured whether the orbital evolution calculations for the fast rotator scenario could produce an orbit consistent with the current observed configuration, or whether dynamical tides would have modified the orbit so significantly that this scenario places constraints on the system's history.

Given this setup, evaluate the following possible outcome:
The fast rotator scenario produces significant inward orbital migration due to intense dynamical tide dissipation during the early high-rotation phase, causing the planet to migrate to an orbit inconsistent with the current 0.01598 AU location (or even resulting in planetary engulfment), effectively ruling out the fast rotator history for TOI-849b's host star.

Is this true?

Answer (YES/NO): YES